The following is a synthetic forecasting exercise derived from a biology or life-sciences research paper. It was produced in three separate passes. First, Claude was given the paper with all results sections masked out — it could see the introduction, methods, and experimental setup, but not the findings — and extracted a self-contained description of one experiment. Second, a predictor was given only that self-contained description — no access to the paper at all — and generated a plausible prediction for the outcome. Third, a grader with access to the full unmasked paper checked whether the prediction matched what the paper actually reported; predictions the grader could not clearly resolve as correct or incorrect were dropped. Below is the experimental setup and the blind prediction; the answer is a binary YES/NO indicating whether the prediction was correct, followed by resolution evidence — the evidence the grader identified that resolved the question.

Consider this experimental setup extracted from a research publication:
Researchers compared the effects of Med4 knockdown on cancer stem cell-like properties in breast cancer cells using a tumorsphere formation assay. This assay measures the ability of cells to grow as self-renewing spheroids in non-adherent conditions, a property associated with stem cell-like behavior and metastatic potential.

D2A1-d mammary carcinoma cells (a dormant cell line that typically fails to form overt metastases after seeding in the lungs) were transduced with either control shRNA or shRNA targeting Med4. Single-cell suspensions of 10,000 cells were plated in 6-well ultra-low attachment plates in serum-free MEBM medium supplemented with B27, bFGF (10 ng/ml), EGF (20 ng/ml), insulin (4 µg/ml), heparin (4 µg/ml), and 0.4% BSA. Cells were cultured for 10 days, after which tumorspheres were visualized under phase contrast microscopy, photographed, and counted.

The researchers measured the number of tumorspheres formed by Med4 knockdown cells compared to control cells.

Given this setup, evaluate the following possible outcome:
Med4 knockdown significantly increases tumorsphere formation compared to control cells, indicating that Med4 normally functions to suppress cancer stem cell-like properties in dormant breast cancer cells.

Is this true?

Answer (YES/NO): YES